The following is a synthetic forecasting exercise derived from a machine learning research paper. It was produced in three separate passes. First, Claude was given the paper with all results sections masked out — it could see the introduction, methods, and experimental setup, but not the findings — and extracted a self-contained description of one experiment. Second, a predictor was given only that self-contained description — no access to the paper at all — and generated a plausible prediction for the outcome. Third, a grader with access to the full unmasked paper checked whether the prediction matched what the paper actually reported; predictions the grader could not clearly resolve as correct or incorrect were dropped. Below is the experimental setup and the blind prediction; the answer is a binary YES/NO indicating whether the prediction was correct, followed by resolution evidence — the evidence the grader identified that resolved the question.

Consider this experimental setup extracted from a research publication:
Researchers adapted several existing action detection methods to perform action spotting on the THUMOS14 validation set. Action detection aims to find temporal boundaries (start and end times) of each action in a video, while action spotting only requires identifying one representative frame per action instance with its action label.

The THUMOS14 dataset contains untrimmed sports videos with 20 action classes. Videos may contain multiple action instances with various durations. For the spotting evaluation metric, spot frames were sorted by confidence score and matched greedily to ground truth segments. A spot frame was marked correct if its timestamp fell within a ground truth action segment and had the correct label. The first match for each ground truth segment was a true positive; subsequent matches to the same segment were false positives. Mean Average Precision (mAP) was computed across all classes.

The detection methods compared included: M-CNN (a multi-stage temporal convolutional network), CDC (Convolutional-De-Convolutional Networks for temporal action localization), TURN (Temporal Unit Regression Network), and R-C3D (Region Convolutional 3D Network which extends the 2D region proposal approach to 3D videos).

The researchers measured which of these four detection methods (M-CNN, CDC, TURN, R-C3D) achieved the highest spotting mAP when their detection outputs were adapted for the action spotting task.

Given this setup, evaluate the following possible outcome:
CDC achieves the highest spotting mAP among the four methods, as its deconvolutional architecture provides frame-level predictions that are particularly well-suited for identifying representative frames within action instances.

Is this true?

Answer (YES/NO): NO